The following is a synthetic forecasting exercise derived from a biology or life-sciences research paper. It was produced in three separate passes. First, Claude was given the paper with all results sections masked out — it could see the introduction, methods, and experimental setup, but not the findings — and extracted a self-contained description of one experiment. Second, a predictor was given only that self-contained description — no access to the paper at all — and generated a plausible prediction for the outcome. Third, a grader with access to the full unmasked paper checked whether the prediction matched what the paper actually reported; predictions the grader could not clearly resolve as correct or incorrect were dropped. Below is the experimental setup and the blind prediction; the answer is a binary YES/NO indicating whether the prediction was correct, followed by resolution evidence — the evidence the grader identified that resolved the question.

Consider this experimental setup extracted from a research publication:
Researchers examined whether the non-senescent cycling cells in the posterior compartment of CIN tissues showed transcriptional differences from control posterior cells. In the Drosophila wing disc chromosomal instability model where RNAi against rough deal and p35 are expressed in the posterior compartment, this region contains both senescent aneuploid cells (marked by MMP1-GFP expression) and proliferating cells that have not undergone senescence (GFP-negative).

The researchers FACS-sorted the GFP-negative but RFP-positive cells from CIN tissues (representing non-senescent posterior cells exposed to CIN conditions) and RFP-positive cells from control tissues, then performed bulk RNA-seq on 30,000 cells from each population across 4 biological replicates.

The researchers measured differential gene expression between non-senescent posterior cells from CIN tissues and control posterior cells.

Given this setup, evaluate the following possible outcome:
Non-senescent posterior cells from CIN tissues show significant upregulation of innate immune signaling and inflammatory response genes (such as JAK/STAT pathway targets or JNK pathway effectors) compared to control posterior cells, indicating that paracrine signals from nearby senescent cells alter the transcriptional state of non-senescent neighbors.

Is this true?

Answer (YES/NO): NO